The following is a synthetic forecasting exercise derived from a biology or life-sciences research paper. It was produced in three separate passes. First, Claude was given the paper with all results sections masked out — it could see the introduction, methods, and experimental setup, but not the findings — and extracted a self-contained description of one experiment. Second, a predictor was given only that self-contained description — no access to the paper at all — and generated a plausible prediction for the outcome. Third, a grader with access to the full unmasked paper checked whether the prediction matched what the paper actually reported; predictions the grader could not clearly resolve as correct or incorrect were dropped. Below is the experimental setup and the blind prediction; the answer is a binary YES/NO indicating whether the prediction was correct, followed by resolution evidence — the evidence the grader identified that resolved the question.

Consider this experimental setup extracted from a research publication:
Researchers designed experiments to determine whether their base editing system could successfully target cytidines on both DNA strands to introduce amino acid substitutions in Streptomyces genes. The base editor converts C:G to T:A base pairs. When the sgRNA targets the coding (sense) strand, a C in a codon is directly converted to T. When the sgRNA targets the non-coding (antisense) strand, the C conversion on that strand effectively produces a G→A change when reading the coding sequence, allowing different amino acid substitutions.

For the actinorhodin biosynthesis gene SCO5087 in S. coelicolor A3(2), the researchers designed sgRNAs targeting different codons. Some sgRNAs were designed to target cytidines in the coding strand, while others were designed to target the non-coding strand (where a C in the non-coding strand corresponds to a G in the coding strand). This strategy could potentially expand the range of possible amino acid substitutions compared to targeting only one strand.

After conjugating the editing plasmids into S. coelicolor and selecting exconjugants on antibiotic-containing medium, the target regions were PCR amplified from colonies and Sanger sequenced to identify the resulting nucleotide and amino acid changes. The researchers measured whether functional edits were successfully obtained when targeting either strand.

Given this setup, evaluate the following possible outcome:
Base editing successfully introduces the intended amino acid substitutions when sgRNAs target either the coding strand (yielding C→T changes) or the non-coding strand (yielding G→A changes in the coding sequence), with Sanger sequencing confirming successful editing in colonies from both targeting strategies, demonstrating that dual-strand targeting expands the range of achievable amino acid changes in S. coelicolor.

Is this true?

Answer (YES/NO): YES